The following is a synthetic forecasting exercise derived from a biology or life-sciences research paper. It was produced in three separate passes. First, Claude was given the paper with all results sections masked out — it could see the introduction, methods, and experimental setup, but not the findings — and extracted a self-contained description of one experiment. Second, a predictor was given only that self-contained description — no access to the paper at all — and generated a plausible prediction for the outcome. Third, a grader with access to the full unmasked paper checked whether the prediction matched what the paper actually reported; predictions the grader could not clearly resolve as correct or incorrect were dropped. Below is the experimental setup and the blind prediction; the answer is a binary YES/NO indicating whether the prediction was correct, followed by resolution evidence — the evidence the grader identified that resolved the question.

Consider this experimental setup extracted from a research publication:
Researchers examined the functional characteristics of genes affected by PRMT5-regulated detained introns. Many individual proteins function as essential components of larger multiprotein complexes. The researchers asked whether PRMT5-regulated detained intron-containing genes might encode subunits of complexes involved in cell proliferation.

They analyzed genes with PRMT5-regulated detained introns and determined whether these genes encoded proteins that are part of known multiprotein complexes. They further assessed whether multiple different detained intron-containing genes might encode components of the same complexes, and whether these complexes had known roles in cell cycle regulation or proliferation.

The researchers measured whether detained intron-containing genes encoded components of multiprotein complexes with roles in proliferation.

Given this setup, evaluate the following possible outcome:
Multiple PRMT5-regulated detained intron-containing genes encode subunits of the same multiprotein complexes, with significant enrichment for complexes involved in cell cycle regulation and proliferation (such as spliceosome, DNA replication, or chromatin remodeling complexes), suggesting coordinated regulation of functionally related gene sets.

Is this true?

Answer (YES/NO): YES